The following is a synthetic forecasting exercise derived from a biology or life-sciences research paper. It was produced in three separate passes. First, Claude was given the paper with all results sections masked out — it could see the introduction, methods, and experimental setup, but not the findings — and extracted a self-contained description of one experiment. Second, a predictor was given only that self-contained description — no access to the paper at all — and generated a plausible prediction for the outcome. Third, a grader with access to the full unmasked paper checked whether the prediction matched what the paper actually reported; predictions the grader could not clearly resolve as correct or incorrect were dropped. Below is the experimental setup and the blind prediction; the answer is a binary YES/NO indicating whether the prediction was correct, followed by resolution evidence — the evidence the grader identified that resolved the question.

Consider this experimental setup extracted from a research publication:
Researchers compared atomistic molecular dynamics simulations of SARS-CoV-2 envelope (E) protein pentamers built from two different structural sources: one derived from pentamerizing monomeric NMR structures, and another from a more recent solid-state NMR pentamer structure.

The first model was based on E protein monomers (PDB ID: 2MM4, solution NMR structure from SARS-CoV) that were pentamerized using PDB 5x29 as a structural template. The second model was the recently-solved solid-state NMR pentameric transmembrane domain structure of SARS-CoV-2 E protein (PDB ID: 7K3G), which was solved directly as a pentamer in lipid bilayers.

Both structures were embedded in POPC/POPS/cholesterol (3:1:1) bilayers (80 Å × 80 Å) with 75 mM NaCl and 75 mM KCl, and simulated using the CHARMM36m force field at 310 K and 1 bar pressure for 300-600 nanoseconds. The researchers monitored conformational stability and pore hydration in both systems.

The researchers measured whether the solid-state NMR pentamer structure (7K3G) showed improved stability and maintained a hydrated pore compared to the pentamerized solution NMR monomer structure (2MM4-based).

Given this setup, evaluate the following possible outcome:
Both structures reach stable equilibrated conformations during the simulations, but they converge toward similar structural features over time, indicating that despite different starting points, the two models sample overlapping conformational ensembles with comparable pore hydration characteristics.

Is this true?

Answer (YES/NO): NO